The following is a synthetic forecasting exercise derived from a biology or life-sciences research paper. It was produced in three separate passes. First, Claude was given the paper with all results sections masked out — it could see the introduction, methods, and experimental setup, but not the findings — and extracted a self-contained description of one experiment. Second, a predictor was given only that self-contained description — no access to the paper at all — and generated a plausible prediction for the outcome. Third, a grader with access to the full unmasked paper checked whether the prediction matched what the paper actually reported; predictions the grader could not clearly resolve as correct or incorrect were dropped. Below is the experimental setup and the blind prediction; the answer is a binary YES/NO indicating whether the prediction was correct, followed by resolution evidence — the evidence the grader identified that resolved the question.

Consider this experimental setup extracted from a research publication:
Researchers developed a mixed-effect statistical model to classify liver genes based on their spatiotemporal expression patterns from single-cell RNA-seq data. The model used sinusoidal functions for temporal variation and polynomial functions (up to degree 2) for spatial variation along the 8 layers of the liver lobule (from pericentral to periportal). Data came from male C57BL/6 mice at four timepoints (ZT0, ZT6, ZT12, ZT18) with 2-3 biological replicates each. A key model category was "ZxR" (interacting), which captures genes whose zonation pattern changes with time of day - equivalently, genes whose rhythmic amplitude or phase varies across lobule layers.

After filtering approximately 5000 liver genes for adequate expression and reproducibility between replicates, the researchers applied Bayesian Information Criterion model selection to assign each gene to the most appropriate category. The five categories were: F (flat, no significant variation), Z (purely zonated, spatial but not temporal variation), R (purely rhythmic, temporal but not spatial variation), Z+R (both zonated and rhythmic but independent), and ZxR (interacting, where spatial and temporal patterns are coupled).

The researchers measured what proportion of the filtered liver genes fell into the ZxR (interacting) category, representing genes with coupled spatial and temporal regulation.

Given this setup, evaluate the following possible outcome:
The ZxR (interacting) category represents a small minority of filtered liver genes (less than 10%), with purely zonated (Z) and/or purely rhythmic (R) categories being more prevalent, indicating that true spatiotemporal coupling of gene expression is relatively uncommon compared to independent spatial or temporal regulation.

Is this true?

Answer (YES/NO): YES